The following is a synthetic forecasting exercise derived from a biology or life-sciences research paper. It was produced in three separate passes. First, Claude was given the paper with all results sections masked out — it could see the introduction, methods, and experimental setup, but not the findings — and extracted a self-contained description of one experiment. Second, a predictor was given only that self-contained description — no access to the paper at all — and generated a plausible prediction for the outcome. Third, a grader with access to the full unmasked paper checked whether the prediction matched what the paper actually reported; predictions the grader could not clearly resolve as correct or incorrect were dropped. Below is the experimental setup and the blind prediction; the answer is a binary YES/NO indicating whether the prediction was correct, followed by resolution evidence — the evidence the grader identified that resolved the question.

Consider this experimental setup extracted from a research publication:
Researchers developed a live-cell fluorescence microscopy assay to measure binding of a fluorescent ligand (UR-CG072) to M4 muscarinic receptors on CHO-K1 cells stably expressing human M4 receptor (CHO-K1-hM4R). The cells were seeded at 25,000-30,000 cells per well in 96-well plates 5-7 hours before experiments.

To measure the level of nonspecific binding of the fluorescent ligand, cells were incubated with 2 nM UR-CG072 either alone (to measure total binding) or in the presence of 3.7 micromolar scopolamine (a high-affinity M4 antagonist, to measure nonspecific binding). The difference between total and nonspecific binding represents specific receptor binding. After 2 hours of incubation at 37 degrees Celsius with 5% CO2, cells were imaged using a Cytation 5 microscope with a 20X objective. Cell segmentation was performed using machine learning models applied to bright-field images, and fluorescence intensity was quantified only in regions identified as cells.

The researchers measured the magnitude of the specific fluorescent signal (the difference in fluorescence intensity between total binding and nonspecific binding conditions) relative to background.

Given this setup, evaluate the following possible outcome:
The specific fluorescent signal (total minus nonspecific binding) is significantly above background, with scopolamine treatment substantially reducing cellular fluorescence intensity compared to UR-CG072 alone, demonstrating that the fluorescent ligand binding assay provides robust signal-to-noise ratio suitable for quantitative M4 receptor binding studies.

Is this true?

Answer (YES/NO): NO